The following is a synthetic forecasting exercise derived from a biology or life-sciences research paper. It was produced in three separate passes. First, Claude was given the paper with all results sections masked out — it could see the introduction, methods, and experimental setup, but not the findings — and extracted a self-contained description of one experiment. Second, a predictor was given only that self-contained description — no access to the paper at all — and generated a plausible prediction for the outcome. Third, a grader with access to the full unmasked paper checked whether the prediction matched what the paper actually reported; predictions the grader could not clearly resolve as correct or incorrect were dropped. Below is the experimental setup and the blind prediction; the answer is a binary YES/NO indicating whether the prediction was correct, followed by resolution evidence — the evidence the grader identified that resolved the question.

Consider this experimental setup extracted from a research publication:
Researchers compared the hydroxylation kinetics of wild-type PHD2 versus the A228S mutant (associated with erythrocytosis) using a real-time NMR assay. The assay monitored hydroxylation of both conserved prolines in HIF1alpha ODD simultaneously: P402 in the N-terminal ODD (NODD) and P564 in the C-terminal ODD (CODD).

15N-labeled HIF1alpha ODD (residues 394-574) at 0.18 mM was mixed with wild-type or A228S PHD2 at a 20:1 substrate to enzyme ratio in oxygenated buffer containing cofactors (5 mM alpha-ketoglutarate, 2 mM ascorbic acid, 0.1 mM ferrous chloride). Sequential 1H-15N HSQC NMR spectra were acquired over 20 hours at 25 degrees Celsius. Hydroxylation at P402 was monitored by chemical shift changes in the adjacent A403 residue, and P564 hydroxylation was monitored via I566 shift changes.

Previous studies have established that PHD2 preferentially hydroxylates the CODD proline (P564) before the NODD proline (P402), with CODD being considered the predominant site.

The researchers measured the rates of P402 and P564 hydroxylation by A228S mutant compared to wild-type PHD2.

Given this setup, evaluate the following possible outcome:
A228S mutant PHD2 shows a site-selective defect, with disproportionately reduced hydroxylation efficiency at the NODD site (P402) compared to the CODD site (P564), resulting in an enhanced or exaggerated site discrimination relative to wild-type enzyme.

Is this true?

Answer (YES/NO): NO